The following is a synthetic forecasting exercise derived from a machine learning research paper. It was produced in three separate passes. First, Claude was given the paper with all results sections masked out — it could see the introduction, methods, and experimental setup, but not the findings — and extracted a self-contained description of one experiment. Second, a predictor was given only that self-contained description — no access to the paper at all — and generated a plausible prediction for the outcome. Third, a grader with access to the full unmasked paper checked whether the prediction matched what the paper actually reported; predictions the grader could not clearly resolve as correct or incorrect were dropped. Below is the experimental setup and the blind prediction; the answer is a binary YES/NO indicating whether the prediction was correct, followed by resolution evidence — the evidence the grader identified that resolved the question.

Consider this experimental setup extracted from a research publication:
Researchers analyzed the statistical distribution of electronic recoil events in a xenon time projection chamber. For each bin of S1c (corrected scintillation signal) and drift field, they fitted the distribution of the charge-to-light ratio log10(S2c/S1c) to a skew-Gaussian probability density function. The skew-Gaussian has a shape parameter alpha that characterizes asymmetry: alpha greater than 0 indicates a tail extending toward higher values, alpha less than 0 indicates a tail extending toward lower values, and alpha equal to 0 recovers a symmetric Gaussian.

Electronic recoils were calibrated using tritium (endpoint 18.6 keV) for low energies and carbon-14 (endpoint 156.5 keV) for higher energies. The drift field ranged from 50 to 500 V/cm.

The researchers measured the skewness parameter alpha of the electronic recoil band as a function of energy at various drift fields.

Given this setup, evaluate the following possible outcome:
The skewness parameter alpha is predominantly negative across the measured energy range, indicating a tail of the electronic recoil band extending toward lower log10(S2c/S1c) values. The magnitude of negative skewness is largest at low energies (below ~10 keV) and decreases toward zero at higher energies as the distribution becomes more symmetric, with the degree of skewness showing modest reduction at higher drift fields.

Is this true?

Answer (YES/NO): NO